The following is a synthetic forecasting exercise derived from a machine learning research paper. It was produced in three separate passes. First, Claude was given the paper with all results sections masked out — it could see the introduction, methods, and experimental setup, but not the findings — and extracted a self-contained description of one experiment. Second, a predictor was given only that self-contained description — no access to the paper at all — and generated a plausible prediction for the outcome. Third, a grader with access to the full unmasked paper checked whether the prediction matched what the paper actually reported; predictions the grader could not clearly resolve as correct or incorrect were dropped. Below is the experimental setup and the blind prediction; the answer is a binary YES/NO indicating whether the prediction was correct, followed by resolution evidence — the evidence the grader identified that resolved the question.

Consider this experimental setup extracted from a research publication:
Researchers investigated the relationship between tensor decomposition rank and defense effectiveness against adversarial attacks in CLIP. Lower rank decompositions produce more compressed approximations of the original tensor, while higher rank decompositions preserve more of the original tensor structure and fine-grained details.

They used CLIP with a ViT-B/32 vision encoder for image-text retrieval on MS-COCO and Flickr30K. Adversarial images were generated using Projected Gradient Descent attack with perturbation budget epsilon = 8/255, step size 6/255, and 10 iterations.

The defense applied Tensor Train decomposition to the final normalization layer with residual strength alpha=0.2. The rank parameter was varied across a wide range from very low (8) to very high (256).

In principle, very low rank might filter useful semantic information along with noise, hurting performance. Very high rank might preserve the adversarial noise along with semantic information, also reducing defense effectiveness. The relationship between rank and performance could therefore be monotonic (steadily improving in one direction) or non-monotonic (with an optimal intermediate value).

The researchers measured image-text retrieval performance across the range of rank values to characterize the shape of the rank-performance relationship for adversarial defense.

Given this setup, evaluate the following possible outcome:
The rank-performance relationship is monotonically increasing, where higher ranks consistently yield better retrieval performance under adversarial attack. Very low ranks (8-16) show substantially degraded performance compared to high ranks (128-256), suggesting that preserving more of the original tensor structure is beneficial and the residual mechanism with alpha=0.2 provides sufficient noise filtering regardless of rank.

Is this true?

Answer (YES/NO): NO